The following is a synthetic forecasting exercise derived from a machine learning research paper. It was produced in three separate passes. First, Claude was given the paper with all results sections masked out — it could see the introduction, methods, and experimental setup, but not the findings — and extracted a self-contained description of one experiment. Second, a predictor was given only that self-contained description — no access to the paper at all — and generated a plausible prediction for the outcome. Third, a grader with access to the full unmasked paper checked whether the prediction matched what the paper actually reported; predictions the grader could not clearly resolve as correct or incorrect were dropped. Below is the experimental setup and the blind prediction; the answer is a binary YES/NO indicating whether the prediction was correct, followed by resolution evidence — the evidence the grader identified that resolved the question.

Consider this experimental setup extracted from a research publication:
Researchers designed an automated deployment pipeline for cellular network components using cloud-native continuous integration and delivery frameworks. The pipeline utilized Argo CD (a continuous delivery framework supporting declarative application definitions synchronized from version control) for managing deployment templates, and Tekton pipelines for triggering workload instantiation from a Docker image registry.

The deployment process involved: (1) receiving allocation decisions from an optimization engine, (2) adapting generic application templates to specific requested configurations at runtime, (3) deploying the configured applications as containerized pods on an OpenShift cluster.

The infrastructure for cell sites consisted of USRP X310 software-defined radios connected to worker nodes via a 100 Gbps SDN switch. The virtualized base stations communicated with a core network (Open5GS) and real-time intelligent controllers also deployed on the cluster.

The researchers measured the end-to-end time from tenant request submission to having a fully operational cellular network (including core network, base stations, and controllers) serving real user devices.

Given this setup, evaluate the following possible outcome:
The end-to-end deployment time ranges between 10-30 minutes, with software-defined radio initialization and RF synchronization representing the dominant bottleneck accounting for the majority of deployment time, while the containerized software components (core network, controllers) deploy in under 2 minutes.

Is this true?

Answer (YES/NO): NO